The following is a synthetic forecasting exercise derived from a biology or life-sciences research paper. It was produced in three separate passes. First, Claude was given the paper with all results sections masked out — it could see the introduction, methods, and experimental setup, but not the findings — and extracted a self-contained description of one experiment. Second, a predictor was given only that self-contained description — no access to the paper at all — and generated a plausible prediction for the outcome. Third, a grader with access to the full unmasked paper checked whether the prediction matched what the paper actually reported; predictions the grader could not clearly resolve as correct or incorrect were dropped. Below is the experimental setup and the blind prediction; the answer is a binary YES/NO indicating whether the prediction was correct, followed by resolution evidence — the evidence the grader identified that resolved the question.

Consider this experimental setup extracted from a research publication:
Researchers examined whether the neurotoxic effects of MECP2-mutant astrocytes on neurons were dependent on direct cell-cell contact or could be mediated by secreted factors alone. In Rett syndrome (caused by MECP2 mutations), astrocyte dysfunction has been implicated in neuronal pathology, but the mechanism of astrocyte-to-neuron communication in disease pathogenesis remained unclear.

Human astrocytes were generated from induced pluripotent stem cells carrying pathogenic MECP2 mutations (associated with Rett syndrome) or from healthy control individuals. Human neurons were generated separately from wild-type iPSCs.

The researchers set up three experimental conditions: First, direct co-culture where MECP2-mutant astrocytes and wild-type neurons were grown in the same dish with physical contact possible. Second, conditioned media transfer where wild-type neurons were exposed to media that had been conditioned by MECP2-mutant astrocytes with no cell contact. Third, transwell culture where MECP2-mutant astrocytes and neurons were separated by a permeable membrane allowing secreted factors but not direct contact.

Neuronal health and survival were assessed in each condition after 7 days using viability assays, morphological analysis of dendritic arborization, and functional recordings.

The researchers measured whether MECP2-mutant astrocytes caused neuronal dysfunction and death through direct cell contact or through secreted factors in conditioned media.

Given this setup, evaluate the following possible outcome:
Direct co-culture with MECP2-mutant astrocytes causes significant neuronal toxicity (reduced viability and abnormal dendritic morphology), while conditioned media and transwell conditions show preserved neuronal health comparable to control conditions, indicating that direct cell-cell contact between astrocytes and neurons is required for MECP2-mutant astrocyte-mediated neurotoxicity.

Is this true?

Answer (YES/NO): NO